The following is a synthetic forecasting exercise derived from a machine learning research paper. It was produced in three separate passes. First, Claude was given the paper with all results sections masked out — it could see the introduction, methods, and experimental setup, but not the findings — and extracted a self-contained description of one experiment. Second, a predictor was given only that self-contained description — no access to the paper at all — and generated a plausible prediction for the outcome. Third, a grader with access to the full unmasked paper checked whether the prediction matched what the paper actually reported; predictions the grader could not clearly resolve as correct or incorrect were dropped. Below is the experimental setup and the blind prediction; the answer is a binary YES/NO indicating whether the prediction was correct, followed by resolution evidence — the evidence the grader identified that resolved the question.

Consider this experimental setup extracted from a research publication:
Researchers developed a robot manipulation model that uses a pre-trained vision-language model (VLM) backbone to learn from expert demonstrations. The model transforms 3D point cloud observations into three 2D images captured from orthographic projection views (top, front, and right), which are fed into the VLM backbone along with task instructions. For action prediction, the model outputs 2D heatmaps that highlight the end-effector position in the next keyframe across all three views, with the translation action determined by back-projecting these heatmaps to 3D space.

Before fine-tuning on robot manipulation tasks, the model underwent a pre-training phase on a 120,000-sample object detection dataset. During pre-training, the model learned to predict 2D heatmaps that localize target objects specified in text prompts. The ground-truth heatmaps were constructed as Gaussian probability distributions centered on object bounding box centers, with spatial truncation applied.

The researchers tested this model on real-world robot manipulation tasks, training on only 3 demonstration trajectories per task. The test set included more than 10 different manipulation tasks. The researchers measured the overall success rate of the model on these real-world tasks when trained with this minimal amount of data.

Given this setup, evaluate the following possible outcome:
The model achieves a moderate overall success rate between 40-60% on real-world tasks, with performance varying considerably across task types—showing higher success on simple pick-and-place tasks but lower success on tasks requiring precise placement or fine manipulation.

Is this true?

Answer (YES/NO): NO